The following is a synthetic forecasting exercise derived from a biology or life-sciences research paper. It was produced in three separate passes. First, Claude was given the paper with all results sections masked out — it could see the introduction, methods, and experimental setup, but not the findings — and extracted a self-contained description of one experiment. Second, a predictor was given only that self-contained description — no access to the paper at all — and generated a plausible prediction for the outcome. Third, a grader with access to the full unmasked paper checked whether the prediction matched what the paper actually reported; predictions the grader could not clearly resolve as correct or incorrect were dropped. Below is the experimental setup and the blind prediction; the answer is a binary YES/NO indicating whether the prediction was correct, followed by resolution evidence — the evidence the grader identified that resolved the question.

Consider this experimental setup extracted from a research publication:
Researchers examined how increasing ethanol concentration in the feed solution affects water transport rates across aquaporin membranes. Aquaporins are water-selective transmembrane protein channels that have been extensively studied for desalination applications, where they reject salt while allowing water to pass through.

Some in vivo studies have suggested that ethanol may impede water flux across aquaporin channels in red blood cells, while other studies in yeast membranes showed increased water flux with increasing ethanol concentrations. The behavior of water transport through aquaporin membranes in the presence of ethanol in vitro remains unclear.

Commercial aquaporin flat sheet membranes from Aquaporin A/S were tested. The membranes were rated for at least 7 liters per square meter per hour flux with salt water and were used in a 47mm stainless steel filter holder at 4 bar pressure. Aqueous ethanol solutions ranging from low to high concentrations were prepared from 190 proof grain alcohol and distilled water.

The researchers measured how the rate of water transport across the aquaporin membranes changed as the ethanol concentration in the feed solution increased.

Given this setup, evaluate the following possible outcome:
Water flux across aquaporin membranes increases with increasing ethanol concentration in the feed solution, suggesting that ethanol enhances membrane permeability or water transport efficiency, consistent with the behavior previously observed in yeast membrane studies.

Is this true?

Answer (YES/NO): YES